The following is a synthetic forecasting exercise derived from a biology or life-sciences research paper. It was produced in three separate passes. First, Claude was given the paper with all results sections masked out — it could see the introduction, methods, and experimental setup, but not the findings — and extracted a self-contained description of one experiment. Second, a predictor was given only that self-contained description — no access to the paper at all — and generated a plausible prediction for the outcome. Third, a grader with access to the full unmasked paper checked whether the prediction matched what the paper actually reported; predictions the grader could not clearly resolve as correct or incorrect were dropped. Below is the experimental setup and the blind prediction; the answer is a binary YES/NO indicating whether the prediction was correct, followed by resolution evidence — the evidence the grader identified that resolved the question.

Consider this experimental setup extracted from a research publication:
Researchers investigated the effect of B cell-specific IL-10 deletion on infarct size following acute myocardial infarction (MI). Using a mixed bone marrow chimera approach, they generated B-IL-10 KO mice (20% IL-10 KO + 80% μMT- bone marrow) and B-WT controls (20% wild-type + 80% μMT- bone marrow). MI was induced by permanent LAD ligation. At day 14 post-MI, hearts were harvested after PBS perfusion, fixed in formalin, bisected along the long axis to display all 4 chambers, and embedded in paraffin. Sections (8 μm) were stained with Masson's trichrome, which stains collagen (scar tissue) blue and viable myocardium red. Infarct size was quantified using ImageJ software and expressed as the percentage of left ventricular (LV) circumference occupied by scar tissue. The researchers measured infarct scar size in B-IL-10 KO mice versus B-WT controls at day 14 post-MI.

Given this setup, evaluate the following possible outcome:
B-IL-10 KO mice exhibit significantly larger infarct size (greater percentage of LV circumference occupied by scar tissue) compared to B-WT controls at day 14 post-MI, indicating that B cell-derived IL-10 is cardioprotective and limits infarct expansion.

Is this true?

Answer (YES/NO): YES